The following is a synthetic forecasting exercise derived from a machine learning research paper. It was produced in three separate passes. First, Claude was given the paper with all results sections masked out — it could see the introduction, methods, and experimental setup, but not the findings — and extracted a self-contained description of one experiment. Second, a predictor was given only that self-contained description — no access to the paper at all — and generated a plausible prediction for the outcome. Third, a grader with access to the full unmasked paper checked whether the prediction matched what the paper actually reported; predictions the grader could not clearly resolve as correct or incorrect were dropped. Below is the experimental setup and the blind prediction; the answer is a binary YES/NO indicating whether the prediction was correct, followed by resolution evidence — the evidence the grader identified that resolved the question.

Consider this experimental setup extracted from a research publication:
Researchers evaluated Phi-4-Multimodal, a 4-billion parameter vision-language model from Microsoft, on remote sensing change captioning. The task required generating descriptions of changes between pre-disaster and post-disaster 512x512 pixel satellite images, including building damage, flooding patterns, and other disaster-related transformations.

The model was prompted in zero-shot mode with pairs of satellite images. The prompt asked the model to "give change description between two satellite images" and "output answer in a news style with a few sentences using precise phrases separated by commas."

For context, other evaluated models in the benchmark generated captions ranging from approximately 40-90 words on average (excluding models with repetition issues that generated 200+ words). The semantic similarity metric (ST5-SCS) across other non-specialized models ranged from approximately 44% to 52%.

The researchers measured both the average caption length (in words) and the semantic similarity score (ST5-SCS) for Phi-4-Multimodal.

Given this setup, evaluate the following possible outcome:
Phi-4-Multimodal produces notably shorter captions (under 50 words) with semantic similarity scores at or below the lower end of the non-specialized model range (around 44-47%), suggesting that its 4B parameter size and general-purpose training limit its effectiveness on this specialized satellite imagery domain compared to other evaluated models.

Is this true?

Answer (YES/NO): NO